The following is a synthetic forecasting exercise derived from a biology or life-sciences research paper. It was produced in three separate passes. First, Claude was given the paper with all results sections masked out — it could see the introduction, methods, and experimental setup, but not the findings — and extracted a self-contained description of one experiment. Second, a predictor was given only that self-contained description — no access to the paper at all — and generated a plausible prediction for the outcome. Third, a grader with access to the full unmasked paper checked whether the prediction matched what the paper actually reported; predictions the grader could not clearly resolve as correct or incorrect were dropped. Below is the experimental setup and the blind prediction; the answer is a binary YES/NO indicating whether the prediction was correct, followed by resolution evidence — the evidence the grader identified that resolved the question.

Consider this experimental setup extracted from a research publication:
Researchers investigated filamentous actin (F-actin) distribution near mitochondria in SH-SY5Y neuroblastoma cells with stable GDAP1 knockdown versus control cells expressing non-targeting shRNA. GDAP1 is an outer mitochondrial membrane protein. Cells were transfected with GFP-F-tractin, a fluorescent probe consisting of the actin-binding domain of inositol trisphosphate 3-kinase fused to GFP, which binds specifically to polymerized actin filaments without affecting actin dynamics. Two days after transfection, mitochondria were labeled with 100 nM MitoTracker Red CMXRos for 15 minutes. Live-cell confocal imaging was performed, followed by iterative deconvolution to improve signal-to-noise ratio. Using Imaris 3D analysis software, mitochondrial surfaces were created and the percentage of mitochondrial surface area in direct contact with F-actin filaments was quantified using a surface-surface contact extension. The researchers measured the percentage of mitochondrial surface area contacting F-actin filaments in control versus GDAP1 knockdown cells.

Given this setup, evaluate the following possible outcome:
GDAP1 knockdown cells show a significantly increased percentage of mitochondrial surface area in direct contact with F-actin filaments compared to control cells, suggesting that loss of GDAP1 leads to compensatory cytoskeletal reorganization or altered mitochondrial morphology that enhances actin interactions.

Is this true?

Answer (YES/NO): NO